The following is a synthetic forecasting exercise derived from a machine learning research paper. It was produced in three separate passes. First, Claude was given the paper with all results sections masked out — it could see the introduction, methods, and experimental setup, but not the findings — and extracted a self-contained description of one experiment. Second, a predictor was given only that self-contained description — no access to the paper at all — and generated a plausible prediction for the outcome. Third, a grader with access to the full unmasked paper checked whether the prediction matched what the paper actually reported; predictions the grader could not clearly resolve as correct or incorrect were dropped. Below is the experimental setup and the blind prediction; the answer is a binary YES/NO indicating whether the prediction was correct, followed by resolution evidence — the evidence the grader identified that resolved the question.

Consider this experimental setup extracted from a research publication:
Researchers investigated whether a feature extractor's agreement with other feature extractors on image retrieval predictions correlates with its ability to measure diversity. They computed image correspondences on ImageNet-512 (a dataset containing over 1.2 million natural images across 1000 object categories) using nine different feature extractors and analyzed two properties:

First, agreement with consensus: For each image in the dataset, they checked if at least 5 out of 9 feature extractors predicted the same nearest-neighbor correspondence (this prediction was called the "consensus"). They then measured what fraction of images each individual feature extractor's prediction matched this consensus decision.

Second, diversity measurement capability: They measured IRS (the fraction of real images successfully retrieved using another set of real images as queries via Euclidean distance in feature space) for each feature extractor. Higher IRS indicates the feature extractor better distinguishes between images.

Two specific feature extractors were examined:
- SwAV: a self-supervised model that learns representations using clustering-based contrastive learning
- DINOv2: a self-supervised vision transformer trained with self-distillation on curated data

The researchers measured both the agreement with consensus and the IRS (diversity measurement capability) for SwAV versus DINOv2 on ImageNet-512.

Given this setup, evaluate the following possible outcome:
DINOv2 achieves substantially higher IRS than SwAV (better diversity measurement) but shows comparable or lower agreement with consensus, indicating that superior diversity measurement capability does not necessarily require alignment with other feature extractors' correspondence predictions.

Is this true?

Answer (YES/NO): NO